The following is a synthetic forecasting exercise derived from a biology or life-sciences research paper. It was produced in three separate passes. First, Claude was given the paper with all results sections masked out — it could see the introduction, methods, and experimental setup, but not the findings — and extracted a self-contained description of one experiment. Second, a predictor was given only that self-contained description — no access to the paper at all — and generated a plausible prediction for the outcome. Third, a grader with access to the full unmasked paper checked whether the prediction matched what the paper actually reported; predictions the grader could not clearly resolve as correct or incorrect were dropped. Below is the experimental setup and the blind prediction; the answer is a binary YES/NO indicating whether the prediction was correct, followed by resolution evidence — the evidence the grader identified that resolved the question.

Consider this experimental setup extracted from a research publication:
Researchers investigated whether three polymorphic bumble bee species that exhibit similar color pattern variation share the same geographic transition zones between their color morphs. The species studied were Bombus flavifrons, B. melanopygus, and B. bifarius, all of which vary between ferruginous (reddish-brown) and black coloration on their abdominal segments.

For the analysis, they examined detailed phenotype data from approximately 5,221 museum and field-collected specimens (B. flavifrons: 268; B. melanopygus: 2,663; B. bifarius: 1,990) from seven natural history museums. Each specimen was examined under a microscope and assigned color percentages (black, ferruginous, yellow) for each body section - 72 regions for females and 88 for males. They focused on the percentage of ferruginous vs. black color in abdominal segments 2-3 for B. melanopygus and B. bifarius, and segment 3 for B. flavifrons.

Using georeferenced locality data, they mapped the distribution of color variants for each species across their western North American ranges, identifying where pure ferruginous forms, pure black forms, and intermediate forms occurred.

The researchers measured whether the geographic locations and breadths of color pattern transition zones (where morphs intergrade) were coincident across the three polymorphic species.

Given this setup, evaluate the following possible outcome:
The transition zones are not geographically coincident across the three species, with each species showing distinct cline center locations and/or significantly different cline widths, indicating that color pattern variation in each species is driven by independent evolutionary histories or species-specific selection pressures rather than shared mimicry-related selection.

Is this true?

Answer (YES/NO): YES